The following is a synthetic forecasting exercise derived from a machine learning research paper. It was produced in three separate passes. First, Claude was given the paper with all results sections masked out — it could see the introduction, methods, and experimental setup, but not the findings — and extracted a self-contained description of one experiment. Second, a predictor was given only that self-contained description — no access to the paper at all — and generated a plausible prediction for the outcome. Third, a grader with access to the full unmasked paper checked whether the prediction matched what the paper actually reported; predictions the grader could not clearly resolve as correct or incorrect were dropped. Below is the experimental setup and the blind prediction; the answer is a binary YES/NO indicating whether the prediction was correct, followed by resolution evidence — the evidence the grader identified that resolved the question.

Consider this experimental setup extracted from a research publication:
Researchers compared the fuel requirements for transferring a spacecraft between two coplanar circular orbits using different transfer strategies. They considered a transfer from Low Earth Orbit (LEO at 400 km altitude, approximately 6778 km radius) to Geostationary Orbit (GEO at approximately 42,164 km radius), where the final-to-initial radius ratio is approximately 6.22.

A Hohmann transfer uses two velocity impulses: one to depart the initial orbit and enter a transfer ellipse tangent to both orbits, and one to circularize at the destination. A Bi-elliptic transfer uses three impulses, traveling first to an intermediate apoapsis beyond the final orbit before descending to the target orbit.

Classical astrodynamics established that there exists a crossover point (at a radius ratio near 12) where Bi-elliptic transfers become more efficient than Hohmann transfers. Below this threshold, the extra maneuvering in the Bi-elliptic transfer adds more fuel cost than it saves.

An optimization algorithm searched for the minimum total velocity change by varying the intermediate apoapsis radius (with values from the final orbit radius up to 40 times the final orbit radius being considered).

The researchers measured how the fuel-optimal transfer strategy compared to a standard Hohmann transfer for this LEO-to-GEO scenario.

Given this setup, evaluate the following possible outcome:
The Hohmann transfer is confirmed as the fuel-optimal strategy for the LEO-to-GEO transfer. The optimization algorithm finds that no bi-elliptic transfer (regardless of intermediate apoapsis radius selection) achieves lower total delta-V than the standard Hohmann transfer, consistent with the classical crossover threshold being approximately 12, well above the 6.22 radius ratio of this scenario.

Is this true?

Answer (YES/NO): YES